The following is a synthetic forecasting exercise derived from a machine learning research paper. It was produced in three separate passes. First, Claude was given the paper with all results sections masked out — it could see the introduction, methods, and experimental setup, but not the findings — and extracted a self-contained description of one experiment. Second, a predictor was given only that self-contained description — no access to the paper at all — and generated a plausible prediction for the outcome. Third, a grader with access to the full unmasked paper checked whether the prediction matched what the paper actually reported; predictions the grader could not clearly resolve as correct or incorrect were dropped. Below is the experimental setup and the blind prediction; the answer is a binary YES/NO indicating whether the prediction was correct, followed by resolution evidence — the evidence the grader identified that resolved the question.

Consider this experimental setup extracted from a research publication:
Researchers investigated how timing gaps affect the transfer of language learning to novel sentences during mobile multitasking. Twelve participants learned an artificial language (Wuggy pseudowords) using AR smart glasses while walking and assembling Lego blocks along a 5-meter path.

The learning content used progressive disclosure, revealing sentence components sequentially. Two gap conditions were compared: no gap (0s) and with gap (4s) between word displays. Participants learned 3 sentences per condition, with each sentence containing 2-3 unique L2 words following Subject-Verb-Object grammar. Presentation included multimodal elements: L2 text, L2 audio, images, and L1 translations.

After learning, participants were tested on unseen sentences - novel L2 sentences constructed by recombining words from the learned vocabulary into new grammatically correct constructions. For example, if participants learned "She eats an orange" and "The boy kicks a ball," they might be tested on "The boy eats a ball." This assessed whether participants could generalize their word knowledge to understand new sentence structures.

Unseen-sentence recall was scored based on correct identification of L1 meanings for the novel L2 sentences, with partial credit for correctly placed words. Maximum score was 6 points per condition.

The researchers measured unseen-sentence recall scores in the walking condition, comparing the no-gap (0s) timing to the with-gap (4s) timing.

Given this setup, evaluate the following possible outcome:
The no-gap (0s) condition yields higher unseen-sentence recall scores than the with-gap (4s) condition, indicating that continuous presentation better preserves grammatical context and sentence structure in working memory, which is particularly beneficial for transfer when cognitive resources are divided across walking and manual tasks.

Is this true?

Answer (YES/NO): NO